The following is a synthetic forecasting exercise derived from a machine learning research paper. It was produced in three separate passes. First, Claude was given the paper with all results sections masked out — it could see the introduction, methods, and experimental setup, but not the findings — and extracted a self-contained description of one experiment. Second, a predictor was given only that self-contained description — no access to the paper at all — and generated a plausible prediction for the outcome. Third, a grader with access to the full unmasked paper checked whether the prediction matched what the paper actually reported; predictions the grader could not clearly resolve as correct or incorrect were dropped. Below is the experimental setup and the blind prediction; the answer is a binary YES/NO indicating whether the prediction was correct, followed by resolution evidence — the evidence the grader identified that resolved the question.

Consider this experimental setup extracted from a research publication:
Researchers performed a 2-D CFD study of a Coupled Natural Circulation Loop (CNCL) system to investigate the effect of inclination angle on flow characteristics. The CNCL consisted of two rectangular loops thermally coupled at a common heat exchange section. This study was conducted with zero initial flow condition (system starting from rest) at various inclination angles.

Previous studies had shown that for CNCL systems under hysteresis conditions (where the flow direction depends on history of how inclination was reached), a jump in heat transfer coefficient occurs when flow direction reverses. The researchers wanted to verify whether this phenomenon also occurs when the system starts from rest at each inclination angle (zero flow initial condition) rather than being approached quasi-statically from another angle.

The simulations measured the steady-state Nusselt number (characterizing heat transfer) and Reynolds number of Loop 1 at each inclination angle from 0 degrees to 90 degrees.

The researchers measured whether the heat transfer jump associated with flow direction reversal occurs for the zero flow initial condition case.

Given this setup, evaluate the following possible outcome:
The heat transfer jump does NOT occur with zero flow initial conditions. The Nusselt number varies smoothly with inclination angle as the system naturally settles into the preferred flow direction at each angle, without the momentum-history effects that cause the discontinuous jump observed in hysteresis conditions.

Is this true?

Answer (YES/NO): NO